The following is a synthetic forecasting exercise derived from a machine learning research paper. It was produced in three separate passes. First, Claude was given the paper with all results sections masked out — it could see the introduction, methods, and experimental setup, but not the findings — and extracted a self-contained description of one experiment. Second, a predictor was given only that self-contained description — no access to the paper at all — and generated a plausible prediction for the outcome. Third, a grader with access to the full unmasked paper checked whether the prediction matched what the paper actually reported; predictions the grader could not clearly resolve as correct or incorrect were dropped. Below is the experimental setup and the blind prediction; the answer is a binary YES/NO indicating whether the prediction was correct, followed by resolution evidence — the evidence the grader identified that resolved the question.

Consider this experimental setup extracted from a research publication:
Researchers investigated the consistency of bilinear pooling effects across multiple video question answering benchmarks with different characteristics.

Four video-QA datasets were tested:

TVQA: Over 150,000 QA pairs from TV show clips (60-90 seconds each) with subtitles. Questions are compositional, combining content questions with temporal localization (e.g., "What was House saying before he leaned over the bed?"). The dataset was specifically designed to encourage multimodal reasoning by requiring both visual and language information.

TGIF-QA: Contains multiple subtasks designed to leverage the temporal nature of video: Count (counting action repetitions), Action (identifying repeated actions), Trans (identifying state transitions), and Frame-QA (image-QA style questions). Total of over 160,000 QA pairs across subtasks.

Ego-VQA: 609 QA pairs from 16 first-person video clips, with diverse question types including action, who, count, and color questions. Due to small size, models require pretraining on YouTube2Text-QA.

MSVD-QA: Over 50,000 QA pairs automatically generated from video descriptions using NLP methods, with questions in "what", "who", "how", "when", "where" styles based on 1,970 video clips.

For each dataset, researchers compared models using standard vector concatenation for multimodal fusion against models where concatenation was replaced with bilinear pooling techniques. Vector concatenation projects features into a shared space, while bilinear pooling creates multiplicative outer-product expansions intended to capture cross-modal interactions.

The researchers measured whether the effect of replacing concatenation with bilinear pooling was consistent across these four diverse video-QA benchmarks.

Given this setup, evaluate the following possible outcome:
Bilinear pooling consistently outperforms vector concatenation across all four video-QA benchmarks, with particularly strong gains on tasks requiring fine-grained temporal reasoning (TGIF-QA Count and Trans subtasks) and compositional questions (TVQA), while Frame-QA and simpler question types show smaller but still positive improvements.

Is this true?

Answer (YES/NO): NO